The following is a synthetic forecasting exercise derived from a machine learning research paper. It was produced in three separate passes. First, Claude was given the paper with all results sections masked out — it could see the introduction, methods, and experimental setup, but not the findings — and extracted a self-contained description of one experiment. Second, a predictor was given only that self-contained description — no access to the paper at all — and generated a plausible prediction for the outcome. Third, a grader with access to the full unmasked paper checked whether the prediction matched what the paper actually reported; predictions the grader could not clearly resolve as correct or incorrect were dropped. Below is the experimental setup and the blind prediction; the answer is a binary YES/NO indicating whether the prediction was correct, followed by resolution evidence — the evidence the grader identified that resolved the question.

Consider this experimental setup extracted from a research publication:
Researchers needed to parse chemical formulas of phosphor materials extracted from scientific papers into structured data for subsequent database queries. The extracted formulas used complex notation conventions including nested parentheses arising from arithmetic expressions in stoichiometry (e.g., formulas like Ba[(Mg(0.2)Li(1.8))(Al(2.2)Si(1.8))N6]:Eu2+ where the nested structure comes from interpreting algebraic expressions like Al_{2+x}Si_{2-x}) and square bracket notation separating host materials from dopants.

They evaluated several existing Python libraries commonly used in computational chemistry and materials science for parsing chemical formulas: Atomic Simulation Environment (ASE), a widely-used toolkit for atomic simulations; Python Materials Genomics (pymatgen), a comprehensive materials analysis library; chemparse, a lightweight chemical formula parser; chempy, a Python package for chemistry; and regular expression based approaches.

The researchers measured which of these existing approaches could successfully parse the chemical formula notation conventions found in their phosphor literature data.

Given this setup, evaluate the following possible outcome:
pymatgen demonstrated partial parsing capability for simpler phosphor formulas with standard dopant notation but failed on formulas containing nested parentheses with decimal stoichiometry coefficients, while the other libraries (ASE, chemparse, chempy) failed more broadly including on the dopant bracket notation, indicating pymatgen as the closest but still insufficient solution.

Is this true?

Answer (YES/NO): NO